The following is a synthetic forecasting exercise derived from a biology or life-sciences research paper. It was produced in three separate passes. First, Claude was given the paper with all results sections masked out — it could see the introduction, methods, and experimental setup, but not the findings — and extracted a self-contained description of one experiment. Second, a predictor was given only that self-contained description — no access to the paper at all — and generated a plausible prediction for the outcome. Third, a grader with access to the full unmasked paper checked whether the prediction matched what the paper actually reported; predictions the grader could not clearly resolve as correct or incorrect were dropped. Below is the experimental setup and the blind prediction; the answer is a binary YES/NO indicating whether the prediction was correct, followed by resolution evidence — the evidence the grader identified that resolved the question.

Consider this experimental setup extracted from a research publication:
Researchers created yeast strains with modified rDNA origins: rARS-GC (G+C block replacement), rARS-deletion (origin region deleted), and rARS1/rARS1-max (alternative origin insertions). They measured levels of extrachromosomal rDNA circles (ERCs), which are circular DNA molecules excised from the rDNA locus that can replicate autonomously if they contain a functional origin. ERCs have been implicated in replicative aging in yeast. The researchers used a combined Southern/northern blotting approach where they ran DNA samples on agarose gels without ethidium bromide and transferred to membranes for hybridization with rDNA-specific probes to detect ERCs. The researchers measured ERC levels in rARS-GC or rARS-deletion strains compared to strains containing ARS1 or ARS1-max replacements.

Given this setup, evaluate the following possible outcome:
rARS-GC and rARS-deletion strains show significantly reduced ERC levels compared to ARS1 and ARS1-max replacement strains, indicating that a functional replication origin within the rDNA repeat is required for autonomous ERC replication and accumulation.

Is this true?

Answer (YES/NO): YES